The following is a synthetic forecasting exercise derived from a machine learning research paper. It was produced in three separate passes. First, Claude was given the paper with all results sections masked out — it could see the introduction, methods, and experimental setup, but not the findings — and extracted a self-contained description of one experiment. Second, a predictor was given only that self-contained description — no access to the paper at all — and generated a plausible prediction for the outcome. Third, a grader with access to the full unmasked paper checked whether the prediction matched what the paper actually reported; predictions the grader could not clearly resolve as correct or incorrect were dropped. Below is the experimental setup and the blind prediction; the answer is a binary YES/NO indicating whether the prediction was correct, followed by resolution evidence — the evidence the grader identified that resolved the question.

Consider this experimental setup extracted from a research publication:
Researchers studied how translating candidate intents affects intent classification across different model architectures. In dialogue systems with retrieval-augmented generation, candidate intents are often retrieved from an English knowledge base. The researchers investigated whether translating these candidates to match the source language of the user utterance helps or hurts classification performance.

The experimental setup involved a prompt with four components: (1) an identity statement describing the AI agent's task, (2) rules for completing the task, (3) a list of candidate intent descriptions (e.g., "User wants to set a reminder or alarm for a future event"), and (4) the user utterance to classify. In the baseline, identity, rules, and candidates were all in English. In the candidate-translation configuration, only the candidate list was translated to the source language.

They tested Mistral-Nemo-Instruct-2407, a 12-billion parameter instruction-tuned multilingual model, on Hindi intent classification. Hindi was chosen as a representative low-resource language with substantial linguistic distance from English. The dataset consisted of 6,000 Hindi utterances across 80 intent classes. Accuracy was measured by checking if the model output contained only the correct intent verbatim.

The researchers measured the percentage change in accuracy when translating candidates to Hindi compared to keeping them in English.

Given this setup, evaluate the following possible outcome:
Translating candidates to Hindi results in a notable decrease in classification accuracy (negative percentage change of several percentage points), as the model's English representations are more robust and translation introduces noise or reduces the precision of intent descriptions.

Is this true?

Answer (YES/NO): YES